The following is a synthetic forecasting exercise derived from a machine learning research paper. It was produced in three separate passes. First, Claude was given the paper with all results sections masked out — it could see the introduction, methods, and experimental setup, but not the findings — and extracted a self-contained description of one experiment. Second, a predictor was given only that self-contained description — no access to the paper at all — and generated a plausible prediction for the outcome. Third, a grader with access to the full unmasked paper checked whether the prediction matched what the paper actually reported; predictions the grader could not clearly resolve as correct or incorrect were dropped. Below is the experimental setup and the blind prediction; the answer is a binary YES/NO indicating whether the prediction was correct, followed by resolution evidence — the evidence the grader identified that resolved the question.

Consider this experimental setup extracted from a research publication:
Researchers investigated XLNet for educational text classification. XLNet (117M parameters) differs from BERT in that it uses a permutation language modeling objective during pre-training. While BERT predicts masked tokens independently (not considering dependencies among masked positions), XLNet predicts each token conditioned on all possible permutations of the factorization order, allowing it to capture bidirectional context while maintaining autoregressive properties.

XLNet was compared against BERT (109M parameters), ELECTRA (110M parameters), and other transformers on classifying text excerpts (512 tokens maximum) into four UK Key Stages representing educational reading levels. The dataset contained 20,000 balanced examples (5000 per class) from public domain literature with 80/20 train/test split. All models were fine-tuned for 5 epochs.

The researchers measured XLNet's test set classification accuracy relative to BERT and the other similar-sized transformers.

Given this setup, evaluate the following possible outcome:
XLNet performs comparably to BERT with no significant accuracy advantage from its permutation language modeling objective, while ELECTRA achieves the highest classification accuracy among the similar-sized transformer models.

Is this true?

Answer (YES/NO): NO